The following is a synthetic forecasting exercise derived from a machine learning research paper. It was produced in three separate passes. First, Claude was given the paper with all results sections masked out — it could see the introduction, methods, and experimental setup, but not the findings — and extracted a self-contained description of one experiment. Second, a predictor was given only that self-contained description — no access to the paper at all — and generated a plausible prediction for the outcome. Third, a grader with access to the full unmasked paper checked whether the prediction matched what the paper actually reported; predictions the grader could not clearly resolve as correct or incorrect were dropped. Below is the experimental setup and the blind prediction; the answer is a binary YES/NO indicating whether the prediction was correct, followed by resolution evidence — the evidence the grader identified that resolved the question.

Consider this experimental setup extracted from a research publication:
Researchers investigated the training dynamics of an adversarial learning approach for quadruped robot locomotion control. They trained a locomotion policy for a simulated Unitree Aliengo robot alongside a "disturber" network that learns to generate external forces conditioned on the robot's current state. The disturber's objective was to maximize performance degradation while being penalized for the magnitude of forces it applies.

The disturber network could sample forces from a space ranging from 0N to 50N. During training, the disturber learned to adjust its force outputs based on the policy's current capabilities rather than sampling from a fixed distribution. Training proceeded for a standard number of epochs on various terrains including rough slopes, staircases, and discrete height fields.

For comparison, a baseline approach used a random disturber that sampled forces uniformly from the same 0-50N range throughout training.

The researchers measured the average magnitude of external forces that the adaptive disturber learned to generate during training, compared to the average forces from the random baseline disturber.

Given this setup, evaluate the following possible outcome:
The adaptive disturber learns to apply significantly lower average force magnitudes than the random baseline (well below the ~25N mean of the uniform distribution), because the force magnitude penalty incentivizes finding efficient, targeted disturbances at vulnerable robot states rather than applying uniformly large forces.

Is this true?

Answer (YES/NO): YES